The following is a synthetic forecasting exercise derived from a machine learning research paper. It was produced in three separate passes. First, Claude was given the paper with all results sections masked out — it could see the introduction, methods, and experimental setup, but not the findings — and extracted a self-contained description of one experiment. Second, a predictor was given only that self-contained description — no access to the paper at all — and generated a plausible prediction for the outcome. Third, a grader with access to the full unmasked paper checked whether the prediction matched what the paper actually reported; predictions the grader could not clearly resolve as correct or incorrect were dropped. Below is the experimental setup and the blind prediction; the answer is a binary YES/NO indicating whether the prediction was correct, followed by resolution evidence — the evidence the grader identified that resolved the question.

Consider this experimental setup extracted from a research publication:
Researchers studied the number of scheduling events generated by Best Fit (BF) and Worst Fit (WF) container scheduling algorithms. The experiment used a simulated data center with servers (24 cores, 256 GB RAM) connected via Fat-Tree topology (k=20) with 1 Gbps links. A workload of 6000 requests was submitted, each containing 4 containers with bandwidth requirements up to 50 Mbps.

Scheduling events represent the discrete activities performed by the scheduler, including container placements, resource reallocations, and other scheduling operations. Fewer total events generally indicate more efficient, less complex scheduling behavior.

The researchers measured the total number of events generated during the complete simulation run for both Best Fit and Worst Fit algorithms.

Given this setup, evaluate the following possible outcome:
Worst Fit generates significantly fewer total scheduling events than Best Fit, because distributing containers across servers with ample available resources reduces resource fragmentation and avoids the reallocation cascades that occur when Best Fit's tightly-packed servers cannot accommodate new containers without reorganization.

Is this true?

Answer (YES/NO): NO